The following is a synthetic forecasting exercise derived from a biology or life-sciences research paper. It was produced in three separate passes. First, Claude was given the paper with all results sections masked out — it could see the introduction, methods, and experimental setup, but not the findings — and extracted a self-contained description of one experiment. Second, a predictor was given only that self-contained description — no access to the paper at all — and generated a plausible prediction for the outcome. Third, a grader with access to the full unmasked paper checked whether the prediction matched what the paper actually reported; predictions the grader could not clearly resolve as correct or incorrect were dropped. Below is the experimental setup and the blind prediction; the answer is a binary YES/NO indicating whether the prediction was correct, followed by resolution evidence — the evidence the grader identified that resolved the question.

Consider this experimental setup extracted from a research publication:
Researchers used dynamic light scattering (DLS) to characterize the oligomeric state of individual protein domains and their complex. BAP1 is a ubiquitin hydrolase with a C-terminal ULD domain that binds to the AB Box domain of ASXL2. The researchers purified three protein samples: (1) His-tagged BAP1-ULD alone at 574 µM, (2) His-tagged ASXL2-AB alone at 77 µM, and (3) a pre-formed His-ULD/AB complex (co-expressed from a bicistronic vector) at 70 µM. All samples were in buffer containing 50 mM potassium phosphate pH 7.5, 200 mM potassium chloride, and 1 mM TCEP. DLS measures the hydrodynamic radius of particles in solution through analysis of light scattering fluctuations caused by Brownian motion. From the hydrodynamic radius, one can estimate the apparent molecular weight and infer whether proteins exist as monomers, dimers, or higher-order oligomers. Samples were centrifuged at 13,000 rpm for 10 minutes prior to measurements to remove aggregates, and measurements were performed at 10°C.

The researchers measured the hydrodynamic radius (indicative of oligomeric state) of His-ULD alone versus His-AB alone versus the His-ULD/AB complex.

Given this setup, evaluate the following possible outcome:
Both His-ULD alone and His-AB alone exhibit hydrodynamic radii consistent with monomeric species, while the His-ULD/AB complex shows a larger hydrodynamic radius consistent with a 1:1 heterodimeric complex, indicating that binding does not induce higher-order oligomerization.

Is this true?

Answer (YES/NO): NO